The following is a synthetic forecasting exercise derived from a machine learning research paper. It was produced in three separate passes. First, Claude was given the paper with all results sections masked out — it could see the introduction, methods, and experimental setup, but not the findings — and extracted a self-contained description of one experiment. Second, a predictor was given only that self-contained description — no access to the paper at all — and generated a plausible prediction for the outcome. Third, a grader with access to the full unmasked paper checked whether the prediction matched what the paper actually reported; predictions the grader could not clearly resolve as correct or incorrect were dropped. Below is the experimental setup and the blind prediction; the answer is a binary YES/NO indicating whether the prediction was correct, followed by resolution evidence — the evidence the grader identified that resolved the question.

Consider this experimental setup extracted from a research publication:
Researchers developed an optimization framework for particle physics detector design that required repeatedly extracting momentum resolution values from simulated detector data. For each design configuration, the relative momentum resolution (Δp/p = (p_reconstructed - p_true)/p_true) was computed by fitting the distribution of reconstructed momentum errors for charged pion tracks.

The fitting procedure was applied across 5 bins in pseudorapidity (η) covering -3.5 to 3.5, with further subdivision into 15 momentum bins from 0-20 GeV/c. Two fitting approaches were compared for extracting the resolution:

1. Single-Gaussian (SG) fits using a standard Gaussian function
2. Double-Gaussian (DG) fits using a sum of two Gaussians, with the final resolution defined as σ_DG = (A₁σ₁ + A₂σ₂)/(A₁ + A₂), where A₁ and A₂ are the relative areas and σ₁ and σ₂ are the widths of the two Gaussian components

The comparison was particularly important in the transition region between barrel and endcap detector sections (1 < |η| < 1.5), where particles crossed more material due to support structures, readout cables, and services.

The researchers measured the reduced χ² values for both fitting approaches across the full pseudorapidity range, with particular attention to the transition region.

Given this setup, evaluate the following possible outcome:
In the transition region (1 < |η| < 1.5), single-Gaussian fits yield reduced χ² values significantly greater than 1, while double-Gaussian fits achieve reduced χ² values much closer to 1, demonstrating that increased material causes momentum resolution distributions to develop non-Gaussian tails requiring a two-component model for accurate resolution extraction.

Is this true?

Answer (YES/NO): YES